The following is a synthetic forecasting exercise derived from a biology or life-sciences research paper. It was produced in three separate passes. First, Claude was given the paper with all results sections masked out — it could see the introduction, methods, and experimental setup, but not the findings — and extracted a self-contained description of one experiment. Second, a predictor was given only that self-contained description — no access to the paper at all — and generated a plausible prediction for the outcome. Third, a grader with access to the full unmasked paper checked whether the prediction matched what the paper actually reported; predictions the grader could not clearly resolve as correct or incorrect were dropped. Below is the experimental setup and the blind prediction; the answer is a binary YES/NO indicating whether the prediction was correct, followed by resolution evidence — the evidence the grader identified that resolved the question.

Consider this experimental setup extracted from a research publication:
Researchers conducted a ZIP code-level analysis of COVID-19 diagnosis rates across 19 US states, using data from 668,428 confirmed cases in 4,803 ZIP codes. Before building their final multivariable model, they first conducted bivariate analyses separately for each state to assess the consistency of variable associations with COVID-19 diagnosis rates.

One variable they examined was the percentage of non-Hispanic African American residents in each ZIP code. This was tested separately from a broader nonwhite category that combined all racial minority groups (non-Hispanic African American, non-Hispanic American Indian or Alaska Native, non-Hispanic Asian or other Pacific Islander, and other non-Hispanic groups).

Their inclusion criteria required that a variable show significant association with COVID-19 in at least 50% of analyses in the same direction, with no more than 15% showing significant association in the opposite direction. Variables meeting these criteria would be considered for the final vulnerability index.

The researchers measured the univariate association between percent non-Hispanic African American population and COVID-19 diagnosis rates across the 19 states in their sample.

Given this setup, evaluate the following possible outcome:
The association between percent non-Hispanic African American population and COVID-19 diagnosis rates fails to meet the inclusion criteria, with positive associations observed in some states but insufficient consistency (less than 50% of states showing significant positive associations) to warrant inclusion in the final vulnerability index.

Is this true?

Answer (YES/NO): NO